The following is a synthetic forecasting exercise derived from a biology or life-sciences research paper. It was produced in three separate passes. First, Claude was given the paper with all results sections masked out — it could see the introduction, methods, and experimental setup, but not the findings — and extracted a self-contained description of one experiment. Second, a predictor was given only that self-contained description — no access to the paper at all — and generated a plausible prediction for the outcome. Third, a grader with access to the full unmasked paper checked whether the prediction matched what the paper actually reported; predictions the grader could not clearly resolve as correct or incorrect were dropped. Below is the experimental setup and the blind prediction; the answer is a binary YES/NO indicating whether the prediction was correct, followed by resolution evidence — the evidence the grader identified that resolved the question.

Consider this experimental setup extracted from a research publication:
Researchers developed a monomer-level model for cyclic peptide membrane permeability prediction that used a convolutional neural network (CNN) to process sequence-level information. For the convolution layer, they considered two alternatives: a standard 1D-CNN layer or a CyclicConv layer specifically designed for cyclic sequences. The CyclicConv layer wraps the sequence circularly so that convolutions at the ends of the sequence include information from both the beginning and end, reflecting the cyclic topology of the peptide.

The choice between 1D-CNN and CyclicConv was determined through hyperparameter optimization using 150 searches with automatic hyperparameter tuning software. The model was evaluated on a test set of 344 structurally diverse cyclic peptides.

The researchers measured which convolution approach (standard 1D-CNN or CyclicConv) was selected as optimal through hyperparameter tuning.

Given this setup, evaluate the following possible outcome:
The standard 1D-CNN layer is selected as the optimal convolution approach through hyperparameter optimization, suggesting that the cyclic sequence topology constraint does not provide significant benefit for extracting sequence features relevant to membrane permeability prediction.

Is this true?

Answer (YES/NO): YES